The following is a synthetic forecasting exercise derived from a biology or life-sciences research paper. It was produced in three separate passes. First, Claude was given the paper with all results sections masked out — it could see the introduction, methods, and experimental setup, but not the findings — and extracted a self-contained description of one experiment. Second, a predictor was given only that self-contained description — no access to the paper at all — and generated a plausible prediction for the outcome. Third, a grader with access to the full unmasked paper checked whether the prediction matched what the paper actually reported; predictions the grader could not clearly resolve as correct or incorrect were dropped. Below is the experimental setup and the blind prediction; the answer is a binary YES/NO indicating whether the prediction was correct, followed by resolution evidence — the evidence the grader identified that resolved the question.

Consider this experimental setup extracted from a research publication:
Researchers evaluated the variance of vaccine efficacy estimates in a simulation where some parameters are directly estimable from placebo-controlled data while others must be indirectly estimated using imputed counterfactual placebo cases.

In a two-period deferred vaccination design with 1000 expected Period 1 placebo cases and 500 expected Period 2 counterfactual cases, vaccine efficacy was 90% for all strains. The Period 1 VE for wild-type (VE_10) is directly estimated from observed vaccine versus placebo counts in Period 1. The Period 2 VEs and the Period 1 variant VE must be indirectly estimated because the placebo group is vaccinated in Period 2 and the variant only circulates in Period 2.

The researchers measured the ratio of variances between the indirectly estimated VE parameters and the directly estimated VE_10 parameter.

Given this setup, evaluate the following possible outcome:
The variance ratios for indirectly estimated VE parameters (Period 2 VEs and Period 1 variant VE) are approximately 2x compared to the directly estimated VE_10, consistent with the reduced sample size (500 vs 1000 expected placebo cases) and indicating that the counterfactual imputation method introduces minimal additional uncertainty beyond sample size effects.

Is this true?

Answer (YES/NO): NO